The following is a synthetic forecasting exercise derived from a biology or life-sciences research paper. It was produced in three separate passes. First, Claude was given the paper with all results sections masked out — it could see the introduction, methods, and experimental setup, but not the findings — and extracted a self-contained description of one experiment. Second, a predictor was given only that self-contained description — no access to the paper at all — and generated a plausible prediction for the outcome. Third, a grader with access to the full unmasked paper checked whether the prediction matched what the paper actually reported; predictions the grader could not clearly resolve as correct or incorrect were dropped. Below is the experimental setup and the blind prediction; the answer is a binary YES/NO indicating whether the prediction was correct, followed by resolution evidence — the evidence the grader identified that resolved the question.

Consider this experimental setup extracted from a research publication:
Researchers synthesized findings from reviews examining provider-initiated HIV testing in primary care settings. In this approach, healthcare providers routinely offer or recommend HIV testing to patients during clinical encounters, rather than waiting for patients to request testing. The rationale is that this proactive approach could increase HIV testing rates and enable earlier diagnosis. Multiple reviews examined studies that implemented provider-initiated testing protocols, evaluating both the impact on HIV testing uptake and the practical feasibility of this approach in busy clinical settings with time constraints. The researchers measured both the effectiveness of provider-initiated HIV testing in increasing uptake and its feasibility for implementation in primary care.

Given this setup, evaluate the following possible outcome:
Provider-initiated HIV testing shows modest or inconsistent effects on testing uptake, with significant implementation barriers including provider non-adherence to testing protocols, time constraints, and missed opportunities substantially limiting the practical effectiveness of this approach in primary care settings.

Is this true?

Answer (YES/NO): NO